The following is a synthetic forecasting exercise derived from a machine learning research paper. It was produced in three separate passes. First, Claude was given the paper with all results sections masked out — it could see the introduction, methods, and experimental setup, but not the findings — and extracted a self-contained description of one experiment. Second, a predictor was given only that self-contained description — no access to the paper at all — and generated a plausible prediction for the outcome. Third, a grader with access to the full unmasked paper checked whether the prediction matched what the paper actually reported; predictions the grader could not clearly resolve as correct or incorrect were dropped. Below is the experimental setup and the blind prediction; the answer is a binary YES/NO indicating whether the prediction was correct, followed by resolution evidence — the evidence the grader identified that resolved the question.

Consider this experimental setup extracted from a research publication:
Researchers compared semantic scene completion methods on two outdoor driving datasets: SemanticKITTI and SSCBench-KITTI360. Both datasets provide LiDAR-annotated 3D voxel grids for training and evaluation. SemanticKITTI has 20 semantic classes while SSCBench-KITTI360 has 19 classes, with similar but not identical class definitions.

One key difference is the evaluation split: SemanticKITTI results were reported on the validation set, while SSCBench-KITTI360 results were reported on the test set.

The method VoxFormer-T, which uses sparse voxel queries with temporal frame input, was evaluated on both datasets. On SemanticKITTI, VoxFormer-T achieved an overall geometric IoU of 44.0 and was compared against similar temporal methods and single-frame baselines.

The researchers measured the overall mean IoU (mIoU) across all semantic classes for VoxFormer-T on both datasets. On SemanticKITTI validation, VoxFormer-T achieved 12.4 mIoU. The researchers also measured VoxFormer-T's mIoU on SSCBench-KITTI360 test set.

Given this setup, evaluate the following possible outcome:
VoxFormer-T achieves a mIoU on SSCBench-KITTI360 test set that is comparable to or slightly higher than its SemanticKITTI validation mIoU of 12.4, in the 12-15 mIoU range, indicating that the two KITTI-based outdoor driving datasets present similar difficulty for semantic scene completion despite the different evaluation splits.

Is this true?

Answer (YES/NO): NO